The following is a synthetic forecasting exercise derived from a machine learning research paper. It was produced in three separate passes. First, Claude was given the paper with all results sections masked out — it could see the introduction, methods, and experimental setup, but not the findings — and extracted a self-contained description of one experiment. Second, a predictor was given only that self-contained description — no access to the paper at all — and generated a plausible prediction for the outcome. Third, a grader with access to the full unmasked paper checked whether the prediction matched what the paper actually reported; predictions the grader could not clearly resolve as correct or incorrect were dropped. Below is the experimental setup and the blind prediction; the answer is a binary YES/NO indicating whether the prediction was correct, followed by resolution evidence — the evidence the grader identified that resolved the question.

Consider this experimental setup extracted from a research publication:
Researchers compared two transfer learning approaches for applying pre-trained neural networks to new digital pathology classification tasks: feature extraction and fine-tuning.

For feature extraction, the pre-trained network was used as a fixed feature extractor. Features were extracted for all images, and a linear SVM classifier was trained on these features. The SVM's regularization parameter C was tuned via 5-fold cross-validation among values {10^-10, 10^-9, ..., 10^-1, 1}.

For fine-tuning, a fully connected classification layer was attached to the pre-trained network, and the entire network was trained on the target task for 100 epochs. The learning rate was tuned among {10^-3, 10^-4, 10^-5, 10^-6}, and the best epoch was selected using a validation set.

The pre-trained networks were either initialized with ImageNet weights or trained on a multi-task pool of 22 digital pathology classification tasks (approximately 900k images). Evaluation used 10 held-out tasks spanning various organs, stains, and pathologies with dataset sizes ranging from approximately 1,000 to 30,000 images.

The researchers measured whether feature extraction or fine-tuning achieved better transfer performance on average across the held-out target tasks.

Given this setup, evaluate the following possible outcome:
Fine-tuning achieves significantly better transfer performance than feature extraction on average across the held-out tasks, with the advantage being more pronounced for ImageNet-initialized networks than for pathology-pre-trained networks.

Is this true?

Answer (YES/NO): YES